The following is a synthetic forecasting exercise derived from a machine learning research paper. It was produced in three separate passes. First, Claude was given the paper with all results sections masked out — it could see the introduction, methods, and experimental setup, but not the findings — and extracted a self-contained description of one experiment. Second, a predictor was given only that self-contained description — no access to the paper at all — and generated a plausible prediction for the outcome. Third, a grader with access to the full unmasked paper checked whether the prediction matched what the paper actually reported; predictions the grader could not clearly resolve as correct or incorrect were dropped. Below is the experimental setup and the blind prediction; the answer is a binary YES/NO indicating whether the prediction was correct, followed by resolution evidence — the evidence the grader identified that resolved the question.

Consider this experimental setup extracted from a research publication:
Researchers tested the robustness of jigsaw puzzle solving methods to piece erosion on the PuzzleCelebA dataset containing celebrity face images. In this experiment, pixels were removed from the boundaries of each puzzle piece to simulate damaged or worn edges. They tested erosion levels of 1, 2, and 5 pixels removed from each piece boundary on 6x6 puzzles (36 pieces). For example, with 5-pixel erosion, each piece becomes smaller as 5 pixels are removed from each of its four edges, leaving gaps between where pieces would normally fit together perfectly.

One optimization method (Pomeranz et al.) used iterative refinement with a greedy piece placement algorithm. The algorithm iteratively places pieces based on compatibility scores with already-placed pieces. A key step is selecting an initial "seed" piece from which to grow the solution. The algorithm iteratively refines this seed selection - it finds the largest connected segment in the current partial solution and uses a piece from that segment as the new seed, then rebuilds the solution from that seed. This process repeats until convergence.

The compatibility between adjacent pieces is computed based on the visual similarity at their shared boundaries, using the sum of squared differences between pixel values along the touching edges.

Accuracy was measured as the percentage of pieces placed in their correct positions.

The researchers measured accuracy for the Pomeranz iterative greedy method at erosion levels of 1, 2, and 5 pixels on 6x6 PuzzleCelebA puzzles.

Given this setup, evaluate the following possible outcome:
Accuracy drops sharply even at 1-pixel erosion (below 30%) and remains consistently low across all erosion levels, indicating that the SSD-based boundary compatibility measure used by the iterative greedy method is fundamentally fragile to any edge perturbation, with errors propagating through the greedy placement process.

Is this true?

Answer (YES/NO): YES